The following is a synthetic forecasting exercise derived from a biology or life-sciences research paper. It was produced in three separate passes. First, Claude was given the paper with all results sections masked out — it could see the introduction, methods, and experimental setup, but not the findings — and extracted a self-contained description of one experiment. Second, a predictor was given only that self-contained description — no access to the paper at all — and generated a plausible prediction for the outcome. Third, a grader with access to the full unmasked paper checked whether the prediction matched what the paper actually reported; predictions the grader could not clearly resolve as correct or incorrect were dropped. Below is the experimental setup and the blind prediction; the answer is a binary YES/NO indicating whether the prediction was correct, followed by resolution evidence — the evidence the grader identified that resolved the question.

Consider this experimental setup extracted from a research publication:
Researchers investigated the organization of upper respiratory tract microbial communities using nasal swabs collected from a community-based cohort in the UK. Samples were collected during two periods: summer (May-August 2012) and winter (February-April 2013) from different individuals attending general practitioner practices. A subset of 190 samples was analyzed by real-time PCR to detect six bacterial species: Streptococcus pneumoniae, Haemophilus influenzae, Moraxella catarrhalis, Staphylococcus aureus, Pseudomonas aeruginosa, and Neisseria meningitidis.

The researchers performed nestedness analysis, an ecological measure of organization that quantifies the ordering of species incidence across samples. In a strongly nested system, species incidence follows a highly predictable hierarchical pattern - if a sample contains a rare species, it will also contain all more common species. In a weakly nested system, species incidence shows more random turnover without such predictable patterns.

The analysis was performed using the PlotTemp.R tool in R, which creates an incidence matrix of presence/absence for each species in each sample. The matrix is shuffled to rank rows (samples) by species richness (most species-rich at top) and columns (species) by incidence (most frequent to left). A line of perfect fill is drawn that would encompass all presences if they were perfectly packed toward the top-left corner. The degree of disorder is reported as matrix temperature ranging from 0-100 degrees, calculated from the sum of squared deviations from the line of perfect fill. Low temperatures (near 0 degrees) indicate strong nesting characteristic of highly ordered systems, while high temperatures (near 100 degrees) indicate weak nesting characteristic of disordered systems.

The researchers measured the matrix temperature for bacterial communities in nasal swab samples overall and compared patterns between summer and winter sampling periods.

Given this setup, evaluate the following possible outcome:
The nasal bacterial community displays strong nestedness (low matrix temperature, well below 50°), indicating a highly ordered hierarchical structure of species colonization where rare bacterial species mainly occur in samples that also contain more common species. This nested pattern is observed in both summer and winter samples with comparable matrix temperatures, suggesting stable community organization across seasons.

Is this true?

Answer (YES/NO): NO